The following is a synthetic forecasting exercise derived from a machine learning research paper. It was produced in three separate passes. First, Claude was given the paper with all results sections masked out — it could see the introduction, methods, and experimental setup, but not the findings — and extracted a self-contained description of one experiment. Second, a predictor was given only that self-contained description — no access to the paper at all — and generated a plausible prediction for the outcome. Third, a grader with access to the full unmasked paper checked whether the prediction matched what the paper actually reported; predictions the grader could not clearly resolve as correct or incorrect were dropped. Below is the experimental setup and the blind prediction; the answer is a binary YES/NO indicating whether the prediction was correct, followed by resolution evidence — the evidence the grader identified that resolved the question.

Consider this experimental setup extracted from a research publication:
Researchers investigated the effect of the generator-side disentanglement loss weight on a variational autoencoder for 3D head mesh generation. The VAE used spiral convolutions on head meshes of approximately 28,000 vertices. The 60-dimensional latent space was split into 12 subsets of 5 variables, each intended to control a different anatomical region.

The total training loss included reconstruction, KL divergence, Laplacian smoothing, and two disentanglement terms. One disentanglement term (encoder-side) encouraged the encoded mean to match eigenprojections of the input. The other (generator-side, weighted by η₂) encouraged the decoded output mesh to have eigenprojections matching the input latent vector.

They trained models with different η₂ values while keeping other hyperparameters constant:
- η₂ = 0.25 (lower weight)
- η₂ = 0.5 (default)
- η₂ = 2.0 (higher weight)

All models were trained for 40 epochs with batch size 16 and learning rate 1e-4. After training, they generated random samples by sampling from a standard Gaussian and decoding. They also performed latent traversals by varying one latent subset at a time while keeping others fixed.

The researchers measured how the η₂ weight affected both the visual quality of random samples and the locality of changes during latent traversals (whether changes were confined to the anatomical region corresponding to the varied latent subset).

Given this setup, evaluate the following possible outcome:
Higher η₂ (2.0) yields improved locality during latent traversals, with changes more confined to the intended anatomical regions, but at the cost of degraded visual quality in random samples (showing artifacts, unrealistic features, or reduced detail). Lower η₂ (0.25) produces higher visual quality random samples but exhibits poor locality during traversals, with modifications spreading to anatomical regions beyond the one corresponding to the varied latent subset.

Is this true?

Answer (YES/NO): YES